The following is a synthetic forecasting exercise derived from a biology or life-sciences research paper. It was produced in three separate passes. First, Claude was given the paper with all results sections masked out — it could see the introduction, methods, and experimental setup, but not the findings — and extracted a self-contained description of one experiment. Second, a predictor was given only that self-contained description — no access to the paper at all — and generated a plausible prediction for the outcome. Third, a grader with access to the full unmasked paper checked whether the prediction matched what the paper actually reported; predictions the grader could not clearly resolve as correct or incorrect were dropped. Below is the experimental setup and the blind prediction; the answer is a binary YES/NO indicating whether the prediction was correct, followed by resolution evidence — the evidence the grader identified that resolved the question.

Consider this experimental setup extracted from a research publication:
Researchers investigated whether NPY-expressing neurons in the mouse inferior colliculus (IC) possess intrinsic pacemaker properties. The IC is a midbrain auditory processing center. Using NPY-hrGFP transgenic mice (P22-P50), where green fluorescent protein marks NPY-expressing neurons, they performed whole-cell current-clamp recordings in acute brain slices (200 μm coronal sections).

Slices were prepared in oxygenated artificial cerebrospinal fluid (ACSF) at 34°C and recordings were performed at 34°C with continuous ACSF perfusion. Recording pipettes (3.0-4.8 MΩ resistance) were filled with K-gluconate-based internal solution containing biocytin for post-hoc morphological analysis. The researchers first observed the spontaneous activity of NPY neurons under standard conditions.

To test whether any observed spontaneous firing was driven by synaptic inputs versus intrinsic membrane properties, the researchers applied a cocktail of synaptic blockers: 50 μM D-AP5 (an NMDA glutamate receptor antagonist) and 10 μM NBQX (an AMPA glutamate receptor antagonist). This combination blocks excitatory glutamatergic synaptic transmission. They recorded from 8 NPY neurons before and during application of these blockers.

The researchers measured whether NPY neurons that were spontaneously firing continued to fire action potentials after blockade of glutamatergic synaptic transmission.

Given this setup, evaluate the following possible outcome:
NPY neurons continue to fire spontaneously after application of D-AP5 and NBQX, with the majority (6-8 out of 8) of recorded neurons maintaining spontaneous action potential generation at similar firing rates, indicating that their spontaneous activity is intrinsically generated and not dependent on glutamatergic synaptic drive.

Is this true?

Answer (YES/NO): YES